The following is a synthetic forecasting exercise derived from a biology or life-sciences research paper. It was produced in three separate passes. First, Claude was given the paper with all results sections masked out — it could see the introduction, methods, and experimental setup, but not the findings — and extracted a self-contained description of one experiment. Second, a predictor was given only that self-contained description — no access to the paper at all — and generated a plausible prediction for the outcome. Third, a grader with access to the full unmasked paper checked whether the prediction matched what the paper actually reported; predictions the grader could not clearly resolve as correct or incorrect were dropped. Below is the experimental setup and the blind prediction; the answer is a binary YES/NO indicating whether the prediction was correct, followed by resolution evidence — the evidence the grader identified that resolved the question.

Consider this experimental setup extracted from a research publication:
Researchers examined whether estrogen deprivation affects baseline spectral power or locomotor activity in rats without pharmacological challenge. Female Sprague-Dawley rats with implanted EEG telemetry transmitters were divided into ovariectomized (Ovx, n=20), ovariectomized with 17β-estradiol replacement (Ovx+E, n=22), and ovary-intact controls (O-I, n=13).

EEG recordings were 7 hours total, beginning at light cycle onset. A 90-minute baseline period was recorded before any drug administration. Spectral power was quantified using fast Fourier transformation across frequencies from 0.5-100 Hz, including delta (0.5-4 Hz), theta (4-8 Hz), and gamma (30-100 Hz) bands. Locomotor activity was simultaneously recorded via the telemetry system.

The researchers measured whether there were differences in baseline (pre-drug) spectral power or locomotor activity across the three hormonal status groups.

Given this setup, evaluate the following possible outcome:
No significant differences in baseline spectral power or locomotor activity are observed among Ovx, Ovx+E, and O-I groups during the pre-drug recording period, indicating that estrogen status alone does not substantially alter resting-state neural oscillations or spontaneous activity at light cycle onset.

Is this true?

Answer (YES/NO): YES